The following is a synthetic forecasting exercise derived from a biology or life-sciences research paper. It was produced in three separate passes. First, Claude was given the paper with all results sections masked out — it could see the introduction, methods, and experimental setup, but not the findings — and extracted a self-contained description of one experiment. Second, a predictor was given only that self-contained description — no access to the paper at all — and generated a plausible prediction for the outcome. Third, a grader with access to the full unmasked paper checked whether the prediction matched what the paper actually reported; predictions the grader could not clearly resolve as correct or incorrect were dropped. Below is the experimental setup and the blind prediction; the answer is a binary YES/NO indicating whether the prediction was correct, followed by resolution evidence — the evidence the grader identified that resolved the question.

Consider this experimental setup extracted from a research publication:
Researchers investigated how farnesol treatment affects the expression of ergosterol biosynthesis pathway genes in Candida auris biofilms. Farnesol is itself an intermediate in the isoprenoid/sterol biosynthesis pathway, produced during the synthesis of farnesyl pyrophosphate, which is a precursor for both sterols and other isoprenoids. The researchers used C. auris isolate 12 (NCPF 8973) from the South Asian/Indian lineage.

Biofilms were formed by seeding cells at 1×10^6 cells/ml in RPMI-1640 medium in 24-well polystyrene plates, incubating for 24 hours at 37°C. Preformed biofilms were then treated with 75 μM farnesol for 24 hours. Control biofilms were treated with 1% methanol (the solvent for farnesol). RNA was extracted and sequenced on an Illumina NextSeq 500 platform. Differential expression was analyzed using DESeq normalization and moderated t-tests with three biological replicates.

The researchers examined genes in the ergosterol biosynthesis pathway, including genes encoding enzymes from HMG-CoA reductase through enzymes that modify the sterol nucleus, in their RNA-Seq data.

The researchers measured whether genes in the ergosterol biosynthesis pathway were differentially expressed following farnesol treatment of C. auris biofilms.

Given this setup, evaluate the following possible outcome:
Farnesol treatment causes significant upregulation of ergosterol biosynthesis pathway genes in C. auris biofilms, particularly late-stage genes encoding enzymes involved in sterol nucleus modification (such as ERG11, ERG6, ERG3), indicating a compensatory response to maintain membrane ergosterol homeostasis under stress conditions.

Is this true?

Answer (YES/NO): NO